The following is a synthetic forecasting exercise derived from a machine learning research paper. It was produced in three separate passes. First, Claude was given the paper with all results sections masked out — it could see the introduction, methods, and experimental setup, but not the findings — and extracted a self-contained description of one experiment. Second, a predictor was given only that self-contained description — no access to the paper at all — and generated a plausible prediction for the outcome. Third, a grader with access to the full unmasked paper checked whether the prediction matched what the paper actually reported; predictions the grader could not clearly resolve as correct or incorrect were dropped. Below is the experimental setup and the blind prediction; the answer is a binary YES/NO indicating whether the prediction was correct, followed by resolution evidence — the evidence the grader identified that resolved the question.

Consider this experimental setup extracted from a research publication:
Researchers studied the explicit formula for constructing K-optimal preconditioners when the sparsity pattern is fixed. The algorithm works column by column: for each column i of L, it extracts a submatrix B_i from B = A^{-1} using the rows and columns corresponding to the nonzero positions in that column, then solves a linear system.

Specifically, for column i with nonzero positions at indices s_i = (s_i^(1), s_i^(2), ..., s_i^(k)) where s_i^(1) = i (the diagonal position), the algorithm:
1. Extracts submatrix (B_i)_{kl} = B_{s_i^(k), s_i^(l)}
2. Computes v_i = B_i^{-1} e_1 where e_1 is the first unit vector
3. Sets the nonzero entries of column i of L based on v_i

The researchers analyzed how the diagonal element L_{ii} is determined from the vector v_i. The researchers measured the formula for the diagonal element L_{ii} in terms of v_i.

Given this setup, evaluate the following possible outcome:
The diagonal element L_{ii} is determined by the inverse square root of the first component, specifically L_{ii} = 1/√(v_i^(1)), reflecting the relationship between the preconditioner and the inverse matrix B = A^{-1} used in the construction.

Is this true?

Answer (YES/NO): NO